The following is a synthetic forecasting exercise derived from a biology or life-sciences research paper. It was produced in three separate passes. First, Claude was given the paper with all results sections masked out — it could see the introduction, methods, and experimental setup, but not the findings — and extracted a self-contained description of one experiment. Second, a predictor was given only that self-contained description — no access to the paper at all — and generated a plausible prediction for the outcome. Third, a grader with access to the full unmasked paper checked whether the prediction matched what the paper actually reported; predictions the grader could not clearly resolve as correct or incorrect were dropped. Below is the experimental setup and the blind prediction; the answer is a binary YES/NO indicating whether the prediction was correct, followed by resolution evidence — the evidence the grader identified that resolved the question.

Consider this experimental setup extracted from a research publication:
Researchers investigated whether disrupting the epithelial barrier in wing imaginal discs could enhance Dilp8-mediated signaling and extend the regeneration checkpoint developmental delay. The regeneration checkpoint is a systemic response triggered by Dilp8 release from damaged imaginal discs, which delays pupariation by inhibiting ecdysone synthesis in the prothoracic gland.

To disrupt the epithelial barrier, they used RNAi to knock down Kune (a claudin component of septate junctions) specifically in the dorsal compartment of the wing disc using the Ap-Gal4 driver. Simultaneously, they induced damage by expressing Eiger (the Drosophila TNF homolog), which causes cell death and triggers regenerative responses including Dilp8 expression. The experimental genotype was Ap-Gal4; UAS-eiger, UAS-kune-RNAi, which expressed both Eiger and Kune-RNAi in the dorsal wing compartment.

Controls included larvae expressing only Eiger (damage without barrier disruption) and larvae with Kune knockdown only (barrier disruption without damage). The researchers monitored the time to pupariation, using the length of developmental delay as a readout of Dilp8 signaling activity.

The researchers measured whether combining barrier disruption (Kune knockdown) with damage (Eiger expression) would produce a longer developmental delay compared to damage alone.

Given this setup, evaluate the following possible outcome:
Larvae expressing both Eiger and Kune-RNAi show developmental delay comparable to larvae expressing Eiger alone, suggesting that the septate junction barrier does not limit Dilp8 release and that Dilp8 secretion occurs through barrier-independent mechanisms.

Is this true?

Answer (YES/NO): NO